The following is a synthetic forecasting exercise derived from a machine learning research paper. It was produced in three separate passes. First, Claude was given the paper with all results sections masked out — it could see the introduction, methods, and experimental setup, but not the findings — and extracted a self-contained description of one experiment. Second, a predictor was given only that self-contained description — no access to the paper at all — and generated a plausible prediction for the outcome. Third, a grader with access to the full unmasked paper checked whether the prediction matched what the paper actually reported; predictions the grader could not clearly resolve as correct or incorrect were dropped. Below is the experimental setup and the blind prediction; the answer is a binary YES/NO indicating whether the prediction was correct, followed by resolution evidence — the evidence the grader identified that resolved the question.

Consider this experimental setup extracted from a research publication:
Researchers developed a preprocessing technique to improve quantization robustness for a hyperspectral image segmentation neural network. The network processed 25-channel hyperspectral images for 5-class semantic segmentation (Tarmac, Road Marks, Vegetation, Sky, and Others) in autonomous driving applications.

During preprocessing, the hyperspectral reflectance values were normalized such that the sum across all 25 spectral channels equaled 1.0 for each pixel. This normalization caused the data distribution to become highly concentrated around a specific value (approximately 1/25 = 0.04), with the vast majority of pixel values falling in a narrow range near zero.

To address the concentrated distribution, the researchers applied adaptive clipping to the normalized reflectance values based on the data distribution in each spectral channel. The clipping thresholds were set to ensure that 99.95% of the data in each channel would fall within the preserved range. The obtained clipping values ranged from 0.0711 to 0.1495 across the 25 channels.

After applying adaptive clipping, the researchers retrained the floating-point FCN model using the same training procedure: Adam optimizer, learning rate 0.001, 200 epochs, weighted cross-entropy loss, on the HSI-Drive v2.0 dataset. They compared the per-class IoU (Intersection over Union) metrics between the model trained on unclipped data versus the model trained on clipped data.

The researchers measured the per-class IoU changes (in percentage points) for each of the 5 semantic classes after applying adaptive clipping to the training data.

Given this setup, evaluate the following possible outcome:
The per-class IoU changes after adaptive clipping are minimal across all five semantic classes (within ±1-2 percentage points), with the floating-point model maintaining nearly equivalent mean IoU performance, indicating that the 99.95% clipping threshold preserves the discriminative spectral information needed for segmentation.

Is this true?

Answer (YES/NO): YES